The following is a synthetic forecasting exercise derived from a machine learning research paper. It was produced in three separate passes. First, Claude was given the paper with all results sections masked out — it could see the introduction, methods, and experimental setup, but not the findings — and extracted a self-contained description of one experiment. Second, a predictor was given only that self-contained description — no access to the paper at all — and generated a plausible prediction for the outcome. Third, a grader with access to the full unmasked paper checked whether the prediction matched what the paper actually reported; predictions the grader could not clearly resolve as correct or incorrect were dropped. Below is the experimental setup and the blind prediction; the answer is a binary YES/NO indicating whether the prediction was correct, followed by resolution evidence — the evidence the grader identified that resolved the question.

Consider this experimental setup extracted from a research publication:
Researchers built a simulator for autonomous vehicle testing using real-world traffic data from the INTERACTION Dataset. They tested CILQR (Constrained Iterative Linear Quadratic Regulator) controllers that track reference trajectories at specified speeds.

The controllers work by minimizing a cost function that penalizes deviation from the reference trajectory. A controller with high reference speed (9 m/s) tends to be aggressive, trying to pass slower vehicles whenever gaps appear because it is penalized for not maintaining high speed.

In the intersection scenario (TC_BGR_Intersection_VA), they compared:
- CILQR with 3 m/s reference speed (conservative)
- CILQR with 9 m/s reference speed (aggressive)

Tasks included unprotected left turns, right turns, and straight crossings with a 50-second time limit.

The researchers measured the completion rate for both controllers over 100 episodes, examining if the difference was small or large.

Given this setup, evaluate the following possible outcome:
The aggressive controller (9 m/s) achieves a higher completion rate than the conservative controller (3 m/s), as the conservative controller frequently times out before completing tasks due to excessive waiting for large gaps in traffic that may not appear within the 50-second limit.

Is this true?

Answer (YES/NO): NO